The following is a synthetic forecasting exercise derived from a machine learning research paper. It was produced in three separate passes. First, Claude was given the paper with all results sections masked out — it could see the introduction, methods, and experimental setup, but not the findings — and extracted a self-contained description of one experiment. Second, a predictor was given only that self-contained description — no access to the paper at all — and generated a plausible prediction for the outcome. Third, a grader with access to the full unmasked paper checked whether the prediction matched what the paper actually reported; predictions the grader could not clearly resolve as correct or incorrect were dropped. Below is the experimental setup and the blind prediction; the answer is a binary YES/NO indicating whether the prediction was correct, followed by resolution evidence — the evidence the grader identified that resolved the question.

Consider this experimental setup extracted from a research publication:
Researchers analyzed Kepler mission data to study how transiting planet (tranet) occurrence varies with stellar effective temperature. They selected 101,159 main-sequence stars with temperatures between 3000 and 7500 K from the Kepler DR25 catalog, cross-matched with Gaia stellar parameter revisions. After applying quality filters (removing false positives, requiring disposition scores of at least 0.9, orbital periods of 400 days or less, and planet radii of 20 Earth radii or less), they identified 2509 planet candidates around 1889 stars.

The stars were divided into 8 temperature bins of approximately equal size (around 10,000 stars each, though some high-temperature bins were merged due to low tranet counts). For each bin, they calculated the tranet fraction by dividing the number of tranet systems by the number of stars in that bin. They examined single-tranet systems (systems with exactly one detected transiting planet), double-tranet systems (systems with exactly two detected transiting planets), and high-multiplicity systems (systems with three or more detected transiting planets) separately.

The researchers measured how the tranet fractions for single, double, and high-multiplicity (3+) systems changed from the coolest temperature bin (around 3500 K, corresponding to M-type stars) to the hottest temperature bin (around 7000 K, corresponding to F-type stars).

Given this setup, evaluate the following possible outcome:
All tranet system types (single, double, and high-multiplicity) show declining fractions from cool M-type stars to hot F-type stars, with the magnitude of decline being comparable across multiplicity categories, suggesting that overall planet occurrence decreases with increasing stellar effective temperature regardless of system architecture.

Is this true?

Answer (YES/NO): NO